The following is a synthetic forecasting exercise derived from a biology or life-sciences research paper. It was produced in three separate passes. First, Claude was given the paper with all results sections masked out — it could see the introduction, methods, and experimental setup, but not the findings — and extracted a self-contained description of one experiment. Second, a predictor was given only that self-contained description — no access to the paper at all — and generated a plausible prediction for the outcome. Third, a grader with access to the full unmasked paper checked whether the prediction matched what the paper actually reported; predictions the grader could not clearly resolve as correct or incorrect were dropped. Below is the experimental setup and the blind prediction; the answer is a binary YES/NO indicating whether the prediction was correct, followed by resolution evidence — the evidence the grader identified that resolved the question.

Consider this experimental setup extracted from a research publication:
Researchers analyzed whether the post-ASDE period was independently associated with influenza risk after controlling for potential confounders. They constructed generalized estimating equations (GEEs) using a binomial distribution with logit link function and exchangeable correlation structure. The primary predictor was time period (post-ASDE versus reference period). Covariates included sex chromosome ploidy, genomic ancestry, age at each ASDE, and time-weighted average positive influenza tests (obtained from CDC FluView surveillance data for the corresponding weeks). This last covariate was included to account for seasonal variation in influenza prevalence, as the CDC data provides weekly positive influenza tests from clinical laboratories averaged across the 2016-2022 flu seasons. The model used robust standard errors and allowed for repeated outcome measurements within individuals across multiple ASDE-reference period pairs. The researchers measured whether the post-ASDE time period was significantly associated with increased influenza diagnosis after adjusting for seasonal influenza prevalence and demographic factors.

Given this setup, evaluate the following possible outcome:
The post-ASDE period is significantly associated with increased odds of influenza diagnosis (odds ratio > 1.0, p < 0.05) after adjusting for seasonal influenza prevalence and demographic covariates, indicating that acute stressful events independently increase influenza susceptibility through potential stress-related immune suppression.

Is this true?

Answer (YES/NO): YES